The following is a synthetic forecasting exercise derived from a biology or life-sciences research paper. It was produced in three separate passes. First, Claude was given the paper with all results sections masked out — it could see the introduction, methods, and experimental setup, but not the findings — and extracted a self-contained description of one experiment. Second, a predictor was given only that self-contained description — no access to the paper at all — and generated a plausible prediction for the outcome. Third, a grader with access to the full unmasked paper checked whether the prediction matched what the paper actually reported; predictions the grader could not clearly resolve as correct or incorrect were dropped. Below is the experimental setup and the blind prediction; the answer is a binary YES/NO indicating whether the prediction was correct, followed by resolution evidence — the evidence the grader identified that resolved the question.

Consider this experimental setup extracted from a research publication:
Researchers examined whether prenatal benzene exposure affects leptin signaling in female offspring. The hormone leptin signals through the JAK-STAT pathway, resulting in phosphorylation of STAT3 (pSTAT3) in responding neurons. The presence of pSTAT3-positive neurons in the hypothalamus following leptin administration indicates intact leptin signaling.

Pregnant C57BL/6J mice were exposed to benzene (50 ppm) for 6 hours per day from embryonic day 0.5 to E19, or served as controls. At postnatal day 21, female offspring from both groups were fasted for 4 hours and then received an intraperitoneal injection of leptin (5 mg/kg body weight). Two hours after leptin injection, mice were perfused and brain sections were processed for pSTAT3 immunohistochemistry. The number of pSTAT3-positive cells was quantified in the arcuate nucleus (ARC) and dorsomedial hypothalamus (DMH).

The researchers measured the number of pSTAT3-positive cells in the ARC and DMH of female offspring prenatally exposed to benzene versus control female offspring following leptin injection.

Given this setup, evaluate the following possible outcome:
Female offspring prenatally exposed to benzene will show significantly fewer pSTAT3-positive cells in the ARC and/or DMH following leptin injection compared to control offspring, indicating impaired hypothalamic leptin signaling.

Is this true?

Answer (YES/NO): NO